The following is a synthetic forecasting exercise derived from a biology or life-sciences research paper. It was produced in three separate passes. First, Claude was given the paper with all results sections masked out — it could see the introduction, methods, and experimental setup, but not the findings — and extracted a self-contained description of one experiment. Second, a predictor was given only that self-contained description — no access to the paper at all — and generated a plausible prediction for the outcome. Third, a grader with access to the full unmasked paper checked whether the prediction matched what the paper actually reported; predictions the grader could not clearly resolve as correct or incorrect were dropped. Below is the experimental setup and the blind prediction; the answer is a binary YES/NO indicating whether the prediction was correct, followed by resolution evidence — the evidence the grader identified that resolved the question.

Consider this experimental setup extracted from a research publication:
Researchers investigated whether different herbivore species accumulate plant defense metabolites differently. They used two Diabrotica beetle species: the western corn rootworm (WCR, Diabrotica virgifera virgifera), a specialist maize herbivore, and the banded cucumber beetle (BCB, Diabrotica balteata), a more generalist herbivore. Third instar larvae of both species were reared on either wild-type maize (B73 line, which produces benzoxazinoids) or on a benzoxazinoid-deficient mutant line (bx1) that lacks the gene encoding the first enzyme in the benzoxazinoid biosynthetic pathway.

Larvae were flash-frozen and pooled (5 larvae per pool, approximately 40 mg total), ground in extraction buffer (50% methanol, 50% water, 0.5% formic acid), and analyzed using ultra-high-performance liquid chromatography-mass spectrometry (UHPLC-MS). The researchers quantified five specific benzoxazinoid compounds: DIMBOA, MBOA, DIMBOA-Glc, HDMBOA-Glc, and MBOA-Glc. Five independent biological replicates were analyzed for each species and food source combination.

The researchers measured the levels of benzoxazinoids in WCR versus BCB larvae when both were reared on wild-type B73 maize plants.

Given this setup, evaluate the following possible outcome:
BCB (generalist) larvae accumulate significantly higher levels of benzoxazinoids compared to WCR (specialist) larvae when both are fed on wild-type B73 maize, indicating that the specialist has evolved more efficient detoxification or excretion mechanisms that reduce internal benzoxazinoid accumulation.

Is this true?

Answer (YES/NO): NO